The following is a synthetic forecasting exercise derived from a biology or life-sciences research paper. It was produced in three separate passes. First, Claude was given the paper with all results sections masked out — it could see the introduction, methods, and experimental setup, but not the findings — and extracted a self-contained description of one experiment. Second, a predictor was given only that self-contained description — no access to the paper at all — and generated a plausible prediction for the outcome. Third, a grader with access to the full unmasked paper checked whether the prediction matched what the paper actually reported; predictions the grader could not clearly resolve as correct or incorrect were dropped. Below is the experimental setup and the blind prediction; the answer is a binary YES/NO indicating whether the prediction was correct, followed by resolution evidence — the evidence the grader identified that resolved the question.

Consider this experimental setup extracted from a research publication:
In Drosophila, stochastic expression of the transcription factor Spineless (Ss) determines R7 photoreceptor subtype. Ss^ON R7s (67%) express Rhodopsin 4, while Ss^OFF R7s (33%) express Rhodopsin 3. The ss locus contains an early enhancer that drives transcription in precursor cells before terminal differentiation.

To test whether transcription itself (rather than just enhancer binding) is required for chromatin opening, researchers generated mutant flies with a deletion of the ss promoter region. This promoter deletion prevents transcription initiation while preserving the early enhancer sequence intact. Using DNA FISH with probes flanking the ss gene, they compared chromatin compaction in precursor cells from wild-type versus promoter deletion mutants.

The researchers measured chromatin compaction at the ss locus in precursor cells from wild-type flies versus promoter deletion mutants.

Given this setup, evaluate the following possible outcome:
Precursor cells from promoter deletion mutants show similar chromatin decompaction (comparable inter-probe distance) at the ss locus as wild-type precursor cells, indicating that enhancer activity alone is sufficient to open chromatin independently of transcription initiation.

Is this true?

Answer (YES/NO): NO